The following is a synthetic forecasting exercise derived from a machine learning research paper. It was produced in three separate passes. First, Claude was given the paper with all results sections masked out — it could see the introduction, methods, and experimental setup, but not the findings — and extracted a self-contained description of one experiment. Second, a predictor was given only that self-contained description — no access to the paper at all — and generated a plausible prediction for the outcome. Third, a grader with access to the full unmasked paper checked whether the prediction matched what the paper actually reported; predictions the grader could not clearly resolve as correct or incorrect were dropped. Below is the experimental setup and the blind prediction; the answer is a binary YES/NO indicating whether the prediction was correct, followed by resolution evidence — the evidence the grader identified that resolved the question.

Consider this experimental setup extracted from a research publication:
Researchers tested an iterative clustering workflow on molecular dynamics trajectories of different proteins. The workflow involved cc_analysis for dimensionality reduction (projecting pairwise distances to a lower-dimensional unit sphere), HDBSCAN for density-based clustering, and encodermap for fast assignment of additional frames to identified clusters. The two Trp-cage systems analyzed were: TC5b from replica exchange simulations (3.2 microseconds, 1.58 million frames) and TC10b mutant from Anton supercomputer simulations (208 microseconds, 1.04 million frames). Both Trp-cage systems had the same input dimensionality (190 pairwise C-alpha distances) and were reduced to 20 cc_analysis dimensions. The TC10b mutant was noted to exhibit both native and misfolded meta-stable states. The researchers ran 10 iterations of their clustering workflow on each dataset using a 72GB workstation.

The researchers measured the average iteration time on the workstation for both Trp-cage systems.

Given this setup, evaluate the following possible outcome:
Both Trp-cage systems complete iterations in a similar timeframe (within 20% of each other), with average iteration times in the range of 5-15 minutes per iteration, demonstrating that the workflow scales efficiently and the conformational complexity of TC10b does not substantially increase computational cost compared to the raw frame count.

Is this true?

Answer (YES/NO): NO